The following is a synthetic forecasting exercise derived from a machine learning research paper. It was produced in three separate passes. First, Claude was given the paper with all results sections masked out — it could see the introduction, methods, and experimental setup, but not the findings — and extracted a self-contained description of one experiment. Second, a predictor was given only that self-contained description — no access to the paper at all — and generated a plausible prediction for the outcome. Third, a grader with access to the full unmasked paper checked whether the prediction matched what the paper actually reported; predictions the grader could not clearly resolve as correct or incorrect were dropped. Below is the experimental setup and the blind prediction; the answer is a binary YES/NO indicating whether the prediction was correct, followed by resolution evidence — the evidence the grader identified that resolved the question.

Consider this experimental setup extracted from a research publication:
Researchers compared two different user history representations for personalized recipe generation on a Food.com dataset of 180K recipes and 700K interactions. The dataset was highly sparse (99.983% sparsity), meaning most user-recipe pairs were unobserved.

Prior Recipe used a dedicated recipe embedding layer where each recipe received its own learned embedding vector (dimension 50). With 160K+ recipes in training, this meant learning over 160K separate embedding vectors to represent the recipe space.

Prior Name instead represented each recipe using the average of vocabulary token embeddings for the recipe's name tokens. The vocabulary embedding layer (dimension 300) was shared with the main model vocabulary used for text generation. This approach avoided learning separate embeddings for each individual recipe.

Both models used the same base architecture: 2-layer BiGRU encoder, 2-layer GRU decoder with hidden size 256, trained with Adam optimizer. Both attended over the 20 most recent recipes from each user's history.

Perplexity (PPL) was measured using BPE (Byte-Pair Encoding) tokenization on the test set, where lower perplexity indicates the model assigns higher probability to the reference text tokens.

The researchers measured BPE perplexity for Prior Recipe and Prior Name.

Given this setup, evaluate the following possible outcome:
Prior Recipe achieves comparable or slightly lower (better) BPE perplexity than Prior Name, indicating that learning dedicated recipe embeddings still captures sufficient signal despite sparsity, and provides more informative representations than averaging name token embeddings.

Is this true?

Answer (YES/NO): NO